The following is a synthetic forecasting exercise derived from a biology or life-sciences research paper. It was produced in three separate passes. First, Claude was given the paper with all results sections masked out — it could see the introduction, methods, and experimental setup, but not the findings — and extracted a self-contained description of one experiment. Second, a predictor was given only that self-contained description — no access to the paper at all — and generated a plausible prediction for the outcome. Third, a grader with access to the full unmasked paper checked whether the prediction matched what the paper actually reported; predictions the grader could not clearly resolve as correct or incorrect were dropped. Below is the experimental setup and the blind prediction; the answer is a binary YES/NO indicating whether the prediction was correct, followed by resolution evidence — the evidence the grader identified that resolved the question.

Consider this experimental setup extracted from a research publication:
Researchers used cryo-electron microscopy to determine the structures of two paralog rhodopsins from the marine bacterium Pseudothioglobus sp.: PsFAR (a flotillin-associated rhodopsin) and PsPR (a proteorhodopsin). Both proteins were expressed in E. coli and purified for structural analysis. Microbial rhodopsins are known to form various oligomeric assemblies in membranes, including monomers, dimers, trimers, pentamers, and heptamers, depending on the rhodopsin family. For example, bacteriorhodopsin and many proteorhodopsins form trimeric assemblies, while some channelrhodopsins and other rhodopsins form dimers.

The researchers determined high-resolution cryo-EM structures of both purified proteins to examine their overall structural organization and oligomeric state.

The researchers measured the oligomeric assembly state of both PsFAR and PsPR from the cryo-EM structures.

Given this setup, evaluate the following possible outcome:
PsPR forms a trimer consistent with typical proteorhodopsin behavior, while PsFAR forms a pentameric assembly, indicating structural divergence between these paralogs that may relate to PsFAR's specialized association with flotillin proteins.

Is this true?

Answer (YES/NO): NO